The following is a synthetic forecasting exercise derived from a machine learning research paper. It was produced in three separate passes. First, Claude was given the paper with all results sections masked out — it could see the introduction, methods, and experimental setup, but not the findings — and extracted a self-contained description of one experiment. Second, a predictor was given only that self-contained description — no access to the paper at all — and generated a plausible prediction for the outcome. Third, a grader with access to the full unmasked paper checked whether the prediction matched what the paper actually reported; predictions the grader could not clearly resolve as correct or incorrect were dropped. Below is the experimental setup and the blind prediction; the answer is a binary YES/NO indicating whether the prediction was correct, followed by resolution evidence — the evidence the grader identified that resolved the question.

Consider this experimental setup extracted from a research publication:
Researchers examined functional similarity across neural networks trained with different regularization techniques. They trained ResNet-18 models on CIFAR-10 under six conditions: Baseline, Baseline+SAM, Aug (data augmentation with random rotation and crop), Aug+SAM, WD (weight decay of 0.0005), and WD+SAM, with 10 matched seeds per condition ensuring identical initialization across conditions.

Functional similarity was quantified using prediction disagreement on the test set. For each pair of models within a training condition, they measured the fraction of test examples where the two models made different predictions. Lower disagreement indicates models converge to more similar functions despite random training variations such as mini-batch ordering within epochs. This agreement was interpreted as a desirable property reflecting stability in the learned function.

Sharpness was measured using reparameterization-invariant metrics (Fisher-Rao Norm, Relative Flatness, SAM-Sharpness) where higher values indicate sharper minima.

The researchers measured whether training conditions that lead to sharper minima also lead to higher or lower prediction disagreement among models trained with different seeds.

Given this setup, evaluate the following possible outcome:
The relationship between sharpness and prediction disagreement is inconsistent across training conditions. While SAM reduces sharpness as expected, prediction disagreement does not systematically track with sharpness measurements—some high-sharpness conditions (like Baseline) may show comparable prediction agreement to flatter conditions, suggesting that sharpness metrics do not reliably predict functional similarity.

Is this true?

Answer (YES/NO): NO